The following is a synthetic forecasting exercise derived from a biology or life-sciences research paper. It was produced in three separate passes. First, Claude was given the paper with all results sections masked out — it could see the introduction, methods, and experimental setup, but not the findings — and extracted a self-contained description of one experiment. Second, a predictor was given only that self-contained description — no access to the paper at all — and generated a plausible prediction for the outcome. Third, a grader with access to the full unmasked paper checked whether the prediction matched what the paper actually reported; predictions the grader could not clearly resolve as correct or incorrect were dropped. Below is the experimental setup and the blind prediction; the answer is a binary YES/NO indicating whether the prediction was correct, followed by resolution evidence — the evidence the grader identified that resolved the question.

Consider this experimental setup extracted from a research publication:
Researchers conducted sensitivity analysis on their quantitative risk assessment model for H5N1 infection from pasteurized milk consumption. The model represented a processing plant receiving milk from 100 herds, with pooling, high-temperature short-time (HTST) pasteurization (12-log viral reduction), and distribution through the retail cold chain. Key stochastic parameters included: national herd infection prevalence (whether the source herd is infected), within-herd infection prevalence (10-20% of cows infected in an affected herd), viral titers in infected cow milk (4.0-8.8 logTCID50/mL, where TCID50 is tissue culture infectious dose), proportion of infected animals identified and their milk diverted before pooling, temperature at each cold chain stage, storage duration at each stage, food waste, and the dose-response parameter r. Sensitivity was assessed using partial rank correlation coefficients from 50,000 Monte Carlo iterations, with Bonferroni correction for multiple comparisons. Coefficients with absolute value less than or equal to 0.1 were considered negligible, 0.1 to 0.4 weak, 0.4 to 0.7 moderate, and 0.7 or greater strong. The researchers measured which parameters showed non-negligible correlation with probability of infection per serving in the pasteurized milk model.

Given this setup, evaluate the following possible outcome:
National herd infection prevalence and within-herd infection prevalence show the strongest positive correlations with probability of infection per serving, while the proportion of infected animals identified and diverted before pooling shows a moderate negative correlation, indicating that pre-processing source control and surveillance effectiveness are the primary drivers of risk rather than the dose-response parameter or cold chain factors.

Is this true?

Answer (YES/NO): NO